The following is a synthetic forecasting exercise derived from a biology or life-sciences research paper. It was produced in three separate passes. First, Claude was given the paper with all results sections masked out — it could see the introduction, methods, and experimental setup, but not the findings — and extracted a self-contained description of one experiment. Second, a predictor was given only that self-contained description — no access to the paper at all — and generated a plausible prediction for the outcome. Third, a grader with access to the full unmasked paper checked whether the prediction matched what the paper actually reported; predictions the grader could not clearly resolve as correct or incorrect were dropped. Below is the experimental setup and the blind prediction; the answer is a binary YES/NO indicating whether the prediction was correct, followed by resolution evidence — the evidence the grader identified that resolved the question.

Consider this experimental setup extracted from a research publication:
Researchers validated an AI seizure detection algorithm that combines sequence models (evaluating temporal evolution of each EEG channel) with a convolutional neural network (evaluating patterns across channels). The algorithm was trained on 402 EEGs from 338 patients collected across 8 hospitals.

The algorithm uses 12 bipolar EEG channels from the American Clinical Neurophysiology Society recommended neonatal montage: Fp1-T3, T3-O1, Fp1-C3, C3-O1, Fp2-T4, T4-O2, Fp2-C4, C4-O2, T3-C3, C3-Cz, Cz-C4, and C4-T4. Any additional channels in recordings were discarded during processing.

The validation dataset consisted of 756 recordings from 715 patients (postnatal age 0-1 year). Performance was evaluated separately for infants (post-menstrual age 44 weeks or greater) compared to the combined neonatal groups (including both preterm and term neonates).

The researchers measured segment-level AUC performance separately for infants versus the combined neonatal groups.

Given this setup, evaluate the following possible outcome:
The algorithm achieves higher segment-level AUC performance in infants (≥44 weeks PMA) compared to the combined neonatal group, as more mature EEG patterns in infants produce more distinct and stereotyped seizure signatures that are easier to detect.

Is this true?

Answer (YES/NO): YES